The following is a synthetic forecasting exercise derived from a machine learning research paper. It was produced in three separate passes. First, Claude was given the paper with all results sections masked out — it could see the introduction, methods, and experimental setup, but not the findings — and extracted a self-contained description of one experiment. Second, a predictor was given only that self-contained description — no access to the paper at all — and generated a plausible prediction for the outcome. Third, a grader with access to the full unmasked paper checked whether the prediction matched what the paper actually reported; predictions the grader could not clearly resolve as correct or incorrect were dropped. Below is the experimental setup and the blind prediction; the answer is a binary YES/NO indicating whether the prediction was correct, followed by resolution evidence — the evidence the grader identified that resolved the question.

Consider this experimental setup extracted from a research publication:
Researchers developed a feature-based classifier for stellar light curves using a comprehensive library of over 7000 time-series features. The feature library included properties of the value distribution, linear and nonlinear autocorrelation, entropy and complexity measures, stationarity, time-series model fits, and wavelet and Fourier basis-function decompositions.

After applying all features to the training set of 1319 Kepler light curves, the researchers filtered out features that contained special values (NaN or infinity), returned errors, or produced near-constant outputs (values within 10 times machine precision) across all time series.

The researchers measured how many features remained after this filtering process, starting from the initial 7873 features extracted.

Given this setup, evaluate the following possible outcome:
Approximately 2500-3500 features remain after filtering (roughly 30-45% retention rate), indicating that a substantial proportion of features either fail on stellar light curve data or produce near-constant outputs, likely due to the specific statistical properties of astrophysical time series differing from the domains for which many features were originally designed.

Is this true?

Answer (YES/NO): NO